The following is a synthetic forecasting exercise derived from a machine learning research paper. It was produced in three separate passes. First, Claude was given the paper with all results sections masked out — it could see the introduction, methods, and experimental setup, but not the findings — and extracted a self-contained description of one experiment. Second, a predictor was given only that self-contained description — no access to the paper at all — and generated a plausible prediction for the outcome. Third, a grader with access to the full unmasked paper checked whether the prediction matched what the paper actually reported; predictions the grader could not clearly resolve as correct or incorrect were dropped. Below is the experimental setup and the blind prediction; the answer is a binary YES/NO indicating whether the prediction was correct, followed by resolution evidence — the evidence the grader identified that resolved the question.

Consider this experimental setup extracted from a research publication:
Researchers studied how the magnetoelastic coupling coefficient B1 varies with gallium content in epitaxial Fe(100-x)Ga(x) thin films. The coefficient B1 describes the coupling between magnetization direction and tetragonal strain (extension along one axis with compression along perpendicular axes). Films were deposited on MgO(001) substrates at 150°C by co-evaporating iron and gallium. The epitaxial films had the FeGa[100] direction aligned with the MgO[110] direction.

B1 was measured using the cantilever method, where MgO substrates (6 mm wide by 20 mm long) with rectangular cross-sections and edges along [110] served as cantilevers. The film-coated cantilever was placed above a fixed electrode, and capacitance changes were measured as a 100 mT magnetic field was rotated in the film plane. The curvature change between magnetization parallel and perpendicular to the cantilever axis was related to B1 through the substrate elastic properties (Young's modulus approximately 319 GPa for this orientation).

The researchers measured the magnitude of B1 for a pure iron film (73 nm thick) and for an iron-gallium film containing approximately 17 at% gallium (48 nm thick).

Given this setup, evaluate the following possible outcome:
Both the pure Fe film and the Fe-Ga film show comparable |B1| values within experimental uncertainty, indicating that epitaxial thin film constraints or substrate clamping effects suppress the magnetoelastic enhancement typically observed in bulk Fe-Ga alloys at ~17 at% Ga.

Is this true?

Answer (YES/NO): NO